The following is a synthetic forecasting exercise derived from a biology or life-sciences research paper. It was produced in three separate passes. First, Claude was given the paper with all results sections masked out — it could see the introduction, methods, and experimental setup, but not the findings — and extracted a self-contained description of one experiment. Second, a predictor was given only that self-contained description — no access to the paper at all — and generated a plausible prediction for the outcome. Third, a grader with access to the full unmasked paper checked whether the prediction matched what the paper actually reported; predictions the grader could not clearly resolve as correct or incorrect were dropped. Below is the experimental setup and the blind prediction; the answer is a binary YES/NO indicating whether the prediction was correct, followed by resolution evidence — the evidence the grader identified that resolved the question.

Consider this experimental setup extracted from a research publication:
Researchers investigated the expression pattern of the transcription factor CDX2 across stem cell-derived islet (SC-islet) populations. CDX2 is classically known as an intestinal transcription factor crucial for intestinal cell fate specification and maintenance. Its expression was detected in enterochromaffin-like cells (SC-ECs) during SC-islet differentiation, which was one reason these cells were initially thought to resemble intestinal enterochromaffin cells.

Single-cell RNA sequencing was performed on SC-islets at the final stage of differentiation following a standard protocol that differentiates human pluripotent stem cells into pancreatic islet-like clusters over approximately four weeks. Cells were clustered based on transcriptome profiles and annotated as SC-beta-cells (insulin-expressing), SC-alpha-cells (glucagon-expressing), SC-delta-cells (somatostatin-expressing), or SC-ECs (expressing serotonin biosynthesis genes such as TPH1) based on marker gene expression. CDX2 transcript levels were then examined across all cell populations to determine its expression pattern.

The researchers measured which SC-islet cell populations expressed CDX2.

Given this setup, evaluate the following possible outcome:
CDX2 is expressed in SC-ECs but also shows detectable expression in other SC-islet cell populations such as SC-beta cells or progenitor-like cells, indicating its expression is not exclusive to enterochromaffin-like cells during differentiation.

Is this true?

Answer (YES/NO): YES